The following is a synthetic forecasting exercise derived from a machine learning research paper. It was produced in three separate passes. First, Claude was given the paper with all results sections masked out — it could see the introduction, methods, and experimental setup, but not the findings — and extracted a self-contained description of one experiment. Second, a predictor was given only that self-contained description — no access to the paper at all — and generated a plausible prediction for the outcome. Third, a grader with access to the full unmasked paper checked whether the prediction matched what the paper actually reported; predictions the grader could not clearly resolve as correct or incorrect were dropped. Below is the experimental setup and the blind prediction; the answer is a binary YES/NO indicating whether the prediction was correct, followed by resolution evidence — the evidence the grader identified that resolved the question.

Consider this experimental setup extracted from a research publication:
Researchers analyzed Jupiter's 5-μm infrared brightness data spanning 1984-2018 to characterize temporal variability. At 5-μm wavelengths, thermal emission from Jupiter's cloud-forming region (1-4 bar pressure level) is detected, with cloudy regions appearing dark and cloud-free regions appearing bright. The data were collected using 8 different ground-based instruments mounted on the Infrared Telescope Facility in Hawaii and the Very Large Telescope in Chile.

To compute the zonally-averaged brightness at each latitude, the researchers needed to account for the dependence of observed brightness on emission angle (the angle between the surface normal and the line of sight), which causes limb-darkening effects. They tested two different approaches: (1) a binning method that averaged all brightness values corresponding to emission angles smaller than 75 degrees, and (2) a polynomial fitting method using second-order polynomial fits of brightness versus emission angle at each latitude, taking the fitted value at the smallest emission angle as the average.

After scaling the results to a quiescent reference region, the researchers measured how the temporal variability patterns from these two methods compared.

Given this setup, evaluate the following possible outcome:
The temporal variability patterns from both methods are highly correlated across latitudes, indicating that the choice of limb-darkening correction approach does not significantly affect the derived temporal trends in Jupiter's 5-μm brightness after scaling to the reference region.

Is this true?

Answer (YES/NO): YES